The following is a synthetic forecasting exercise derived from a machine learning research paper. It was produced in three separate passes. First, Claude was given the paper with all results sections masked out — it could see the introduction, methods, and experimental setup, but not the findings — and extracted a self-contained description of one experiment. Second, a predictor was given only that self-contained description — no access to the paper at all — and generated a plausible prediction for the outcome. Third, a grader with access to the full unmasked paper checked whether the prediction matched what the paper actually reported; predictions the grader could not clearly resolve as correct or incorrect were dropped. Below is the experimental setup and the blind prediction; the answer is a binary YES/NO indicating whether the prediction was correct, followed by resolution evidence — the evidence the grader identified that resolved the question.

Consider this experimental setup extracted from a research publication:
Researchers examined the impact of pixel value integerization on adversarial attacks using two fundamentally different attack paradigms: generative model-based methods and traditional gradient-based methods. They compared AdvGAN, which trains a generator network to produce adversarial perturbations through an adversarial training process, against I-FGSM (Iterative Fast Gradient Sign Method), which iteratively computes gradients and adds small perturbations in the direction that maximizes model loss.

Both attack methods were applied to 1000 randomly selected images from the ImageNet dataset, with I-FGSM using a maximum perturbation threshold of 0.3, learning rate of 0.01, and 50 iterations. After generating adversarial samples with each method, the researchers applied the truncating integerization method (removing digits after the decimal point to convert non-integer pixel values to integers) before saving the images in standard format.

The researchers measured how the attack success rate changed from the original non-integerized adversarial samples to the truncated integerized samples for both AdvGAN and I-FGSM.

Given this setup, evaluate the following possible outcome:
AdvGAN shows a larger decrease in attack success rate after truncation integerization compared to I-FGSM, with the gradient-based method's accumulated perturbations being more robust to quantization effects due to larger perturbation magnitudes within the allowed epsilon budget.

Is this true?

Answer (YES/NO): YES